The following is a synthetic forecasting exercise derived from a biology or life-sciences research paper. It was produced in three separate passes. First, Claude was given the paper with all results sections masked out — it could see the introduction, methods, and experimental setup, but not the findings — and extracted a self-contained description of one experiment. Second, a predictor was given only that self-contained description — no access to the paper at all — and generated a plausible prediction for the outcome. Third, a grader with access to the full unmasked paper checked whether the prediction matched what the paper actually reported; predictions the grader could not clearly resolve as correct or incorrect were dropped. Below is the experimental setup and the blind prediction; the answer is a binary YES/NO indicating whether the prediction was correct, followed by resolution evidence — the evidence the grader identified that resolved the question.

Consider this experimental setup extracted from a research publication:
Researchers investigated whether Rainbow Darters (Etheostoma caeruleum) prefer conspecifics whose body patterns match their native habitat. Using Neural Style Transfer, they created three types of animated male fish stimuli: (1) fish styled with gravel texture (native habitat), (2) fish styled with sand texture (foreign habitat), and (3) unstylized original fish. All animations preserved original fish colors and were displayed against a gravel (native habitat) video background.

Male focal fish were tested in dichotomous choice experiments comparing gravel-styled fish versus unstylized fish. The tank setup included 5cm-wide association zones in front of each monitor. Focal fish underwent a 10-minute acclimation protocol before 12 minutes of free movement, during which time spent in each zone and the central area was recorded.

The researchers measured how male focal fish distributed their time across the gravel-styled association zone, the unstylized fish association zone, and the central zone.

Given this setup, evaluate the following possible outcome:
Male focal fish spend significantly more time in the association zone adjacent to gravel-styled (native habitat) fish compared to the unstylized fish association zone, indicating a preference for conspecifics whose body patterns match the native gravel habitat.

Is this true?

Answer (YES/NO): YES